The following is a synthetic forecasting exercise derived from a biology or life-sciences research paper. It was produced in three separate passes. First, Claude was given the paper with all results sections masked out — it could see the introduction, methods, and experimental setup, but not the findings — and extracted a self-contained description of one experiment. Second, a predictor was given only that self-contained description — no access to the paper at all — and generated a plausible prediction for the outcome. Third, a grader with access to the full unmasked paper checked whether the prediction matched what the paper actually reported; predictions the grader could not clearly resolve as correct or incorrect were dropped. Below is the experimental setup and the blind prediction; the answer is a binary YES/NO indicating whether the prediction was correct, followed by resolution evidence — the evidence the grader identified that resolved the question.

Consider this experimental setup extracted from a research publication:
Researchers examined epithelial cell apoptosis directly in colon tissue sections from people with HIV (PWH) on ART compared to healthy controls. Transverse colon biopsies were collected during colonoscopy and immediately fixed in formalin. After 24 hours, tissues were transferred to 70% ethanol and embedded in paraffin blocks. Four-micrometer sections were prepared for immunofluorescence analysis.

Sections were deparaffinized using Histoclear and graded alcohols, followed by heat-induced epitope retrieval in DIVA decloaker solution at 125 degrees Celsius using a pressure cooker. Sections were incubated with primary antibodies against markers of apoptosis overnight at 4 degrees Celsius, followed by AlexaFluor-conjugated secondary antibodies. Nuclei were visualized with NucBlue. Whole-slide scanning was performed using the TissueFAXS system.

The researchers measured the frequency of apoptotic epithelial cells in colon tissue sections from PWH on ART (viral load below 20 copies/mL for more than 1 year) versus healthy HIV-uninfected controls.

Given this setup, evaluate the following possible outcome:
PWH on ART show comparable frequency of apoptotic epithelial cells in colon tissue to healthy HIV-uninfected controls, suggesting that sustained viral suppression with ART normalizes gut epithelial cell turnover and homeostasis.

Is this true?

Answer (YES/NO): NO